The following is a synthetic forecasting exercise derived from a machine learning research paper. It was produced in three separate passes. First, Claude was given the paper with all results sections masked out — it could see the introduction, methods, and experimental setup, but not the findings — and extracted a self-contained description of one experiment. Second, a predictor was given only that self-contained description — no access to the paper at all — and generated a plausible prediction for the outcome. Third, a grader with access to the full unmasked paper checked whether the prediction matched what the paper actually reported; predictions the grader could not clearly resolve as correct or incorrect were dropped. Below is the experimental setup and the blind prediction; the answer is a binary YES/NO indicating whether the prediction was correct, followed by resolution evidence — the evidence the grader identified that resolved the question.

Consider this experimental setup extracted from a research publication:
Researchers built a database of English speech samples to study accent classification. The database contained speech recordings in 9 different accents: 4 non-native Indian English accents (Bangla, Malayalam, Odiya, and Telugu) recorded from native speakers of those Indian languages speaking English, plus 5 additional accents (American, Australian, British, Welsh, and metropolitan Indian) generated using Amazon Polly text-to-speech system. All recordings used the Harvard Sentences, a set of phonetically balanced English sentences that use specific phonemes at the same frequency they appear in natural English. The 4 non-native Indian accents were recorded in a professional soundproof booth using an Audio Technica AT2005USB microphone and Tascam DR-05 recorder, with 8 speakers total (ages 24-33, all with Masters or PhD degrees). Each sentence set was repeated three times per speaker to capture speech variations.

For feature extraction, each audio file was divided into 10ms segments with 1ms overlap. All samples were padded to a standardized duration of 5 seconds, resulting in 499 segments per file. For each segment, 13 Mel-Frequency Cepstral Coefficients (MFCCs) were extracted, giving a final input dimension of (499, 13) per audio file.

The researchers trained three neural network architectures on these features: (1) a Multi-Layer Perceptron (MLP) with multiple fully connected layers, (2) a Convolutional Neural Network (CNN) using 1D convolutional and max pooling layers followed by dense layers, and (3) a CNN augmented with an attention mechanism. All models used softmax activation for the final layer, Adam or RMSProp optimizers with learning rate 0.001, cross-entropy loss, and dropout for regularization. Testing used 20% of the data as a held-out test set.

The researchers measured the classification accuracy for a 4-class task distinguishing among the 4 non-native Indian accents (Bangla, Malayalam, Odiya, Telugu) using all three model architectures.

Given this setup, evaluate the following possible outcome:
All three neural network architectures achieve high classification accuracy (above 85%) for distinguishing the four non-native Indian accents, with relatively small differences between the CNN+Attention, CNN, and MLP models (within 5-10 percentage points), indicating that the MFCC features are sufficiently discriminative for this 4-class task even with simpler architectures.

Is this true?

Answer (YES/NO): NO